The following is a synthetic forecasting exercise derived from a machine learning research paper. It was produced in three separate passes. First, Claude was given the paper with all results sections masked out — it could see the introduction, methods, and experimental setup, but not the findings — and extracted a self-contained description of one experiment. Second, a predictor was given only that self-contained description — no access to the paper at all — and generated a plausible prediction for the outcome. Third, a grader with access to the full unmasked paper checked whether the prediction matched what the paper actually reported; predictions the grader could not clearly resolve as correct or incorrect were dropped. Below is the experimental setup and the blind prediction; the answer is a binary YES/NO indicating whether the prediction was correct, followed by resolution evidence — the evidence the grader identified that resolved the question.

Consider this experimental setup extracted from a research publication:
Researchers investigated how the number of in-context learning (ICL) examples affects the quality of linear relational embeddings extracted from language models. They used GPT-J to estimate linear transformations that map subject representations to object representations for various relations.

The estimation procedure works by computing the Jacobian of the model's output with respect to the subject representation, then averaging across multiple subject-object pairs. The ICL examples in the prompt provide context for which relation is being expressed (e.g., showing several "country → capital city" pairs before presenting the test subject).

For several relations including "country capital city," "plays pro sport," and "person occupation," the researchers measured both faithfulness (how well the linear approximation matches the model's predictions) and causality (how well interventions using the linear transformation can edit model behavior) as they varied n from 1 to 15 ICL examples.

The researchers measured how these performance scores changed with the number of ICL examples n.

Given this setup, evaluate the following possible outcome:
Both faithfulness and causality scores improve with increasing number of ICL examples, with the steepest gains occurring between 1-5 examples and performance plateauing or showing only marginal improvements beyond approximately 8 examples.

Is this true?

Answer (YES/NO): NO